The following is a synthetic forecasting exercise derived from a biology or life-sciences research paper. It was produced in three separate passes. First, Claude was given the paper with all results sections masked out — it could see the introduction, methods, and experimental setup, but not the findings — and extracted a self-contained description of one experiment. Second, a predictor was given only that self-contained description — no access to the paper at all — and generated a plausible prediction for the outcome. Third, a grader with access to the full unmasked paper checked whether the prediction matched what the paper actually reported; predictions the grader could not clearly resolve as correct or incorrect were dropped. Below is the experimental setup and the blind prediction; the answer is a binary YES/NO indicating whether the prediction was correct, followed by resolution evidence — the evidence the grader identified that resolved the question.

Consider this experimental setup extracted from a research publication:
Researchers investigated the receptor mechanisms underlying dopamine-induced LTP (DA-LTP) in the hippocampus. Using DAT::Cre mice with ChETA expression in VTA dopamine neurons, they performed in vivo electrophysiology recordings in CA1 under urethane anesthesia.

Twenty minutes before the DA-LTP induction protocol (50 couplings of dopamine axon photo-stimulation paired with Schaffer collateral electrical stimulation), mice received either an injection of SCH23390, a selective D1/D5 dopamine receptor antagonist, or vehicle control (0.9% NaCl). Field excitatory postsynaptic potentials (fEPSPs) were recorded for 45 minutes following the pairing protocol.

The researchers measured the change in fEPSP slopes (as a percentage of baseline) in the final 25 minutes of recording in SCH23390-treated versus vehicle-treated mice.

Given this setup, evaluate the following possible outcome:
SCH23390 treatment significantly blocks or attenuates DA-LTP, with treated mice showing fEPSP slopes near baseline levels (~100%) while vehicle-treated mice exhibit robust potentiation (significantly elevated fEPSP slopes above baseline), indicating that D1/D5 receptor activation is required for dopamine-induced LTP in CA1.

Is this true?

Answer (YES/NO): YES